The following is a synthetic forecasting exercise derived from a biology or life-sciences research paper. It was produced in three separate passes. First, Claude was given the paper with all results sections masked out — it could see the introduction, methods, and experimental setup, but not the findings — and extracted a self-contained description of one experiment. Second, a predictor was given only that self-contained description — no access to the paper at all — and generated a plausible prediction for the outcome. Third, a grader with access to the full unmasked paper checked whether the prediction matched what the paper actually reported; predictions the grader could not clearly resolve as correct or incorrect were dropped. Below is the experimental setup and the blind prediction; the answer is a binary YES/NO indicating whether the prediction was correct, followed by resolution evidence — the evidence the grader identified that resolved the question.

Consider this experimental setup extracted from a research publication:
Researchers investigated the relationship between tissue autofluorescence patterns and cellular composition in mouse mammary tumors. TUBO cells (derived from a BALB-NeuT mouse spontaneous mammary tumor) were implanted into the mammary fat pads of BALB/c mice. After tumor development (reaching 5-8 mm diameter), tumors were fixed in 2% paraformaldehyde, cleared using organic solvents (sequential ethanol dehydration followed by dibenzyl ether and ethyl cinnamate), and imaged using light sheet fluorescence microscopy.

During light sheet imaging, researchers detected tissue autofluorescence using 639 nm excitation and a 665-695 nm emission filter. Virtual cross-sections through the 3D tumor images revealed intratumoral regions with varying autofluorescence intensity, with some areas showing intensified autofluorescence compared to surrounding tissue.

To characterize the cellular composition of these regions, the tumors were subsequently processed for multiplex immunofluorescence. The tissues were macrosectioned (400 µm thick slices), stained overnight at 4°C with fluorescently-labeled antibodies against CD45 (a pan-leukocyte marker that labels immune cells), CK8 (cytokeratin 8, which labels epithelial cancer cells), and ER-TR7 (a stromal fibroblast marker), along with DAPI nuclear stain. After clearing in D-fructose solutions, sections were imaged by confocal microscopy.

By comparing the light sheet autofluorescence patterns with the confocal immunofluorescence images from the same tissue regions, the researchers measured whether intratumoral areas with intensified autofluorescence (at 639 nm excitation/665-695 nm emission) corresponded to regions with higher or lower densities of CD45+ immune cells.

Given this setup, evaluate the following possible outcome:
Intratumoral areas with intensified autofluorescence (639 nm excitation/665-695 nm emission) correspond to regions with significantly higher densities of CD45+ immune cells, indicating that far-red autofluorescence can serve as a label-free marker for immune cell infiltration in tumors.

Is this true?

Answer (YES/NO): YES